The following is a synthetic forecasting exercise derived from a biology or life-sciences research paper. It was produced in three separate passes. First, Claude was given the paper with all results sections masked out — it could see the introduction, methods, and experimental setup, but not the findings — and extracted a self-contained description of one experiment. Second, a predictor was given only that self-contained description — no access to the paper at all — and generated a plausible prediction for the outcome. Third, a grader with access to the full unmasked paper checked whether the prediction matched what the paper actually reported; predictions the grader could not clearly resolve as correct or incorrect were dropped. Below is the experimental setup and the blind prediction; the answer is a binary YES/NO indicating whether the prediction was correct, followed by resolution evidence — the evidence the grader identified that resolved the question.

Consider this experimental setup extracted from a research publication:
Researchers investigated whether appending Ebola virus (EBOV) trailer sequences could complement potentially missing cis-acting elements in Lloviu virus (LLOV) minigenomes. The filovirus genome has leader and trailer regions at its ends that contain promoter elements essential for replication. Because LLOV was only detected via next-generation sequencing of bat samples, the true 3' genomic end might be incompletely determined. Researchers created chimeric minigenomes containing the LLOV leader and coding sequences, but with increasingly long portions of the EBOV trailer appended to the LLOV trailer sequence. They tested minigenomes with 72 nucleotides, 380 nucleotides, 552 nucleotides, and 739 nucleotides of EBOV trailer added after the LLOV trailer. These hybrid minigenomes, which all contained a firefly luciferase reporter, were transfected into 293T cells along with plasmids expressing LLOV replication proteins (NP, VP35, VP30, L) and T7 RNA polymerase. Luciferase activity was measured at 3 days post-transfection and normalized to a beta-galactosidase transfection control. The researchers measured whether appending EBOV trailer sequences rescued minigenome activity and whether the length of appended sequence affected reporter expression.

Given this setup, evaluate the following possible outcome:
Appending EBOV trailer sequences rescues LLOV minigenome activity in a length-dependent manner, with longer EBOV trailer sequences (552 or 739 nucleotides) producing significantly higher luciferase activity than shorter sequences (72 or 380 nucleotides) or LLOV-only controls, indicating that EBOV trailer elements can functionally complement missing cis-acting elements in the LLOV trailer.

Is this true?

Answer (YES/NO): NO